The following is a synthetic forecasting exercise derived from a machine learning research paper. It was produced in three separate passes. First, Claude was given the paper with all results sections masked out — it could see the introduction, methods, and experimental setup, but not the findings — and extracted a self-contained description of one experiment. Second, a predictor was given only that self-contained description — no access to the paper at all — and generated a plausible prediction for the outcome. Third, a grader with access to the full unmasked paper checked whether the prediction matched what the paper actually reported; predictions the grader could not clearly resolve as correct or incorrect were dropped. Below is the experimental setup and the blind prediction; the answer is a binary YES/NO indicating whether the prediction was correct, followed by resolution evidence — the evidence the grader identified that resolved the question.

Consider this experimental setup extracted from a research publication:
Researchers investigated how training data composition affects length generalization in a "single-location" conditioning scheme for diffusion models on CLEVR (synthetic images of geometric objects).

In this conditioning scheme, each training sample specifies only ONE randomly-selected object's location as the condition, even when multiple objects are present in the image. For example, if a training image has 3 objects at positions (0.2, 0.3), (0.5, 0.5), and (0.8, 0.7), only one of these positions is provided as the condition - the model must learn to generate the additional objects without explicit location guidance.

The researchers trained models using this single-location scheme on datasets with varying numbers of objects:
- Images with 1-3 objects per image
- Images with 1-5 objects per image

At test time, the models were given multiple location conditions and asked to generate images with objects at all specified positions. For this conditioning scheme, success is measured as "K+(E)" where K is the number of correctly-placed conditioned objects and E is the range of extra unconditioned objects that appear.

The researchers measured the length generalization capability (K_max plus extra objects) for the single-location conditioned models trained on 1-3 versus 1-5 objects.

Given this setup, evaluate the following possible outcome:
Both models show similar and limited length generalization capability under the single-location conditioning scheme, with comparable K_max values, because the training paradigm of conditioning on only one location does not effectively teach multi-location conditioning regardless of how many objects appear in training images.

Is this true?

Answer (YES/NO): YES